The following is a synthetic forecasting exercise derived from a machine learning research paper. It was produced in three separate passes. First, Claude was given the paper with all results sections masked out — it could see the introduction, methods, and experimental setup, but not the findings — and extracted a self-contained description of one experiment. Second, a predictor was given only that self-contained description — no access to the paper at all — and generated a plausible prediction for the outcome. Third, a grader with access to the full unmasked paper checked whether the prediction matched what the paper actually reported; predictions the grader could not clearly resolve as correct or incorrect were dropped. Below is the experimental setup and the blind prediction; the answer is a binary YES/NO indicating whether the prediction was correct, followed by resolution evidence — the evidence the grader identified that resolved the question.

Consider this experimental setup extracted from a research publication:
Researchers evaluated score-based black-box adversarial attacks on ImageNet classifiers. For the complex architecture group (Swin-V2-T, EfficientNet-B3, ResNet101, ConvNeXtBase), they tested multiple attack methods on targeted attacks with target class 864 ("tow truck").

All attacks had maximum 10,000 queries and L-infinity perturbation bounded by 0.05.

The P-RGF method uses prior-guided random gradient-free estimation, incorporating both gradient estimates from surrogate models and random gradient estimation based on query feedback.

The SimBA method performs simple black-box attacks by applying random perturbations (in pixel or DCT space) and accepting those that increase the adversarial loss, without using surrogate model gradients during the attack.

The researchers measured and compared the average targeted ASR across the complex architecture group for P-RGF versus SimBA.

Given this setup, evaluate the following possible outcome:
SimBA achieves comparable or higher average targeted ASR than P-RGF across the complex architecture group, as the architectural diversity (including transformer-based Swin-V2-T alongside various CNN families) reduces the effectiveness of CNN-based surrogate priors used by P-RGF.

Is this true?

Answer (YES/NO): YES